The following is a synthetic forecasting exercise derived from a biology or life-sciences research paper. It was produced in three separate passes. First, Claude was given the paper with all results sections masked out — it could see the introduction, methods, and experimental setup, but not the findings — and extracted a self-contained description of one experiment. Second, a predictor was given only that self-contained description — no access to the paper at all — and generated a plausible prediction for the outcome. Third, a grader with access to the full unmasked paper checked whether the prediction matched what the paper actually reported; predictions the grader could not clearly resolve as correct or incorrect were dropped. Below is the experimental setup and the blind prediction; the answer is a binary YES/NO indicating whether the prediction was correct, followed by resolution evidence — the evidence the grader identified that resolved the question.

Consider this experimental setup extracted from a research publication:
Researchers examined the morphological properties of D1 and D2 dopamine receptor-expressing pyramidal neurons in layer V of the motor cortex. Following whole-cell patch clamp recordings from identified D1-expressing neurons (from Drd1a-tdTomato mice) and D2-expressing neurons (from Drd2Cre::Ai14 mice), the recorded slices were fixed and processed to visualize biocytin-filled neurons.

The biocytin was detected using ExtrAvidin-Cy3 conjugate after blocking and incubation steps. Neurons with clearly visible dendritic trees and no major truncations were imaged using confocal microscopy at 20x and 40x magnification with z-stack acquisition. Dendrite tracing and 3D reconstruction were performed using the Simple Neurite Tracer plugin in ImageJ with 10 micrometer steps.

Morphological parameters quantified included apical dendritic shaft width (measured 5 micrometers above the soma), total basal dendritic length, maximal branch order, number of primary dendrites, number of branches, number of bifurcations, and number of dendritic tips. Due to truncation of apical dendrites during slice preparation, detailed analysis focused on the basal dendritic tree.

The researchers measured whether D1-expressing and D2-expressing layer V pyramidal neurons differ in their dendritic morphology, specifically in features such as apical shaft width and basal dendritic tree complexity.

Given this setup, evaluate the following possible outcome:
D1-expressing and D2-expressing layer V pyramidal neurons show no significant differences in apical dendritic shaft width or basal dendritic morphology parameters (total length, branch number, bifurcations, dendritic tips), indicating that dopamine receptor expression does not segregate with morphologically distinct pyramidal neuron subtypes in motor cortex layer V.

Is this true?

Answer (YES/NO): NO